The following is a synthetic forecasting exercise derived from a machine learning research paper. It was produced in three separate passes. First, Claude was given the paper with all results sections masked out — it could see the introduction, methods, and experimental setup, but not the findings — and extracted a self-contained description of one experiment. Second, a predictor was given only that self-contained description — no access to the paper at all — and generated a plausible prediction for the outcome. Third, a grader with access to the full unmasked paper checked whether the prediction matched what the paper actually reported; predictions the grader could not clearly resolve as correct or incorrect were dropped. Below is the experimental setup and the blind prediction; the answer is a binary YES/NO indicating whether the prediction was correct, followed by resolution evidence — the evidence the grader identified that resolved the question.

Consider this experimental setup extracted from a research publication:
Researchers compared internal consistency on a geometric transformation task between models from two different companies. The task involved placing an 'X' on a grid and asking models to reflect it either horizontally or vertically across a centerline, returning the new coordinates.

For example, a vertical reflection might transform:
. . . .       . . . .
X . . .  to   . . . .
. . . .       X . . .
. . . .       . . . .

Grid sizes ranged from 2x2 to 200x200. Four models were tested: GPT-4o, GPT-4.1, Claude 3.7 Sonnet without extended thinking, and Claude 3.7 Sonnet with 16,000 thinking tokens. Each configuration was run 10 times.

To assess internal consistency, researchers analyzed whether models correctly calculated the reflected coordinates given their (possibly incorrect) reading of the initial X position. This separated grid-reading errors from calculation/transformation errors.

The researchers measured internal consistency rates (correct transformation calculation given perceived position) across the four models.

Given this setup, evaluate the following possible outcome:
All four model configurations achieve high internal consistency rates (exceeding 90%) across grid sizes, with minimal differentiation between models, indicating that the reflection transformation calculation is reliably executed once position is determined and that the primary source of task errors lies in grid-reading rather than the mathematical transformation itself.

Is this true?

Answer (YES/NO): NO